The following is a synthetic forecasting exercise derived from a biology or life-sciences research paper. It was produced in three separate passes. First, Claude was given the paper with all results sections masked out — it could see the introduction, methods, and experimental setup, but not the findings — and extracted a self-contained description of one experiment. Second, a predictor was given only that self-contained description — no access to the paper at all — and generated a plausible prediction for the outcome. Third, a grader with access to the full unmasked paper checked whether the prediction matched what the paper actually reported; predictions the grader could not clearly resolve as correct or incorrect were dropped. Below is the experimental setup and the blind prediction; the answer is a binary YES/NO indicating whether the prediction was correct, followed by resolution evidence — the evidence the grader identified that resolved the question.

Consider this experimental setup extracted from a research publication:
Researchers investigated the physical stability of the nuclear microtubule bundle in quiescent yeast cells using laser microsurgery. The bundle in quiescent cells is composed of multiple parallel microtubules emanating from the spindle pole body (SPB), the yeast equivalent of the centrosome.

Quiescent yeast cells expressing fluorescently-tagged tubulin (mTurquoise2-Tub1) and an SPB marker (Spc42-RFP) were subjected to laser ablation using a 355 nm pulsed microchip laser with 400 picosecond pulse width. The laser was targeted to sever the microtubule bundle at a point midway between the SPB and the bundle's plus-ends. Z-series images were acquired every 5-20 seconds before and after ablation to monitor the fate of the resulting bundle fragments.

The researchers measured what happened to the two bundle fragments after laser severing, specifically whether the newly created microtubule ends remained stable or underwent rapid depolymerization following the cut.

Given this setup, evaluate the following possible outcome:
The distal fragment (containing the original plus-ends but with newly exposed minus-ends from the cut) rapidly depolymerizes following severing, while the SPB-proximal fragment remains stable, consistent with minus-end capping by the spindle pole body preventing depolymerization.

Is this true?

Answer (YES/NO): NO